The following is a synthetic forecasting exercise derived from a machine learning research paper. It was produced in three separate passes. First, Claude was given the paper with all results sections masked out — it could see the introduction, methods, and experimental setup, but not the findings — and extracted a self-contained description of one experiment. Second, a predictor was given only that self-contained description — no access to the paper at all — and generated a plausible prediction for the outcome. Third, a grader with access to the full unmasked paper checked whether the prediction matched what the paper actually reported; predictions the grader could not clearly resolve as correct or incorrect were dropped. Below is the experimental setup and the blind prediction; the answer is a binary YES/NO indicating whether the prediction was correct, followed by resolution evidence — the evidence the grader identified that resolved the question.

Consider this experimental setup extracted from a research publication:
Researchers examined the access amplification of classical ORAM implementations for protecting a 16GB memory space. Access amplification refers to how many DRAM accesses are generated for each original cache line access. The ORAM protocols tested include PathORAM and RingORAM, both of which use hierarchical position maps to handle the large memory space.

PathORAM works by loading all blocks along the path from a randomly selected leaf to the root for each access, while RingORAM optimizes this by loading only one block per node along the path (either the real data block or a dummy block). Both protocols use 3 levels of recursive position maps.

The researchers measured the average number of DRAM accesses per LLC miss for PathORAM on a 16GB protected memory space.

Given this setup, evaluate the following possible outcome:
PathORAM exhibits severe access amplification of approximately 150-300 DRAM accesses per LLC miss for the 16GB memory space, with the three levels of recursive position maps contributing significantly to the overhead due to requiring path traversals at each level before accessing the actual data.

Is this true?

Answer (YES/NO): NO